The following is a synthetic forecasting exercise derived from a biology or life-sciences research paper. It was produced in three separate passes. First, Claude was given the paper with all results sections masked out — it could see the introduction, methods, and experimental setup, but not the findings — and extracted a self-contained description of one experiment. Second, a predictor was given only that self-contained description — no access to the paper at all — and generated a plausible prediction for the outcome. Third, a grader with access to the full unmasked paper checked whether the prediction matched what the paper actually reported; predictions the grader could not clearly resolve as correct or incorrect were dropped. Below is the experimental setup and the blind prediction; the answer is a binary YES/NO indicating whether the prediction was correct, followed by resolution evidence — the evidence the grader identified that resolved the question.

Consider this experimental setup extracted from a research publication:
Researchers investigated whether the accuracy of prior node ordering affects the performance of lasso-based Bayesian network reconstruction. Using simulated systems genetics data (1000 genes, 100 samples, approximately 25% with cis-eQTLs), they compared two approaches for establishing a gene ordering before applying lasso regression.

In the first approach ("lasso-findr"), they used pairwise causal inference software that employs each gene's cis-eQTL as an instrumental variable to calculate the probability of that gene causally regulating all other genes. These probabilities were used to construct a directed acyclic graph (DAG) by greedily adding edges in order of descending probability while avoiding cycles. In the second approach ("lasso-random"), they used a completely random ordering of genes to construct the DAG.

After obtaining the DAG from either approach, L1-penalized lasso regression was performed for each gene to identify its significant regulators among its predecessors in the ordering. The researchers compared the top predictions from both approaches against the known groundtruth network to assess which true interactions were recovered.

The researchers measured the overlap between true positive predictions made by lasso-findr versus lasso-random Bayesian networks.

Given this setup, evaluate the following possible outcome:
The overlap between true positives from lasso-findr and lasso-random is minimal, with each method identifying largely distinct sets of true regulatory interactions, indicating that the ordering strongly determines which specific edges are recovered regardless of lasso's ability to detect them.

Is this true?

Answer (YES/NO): NO